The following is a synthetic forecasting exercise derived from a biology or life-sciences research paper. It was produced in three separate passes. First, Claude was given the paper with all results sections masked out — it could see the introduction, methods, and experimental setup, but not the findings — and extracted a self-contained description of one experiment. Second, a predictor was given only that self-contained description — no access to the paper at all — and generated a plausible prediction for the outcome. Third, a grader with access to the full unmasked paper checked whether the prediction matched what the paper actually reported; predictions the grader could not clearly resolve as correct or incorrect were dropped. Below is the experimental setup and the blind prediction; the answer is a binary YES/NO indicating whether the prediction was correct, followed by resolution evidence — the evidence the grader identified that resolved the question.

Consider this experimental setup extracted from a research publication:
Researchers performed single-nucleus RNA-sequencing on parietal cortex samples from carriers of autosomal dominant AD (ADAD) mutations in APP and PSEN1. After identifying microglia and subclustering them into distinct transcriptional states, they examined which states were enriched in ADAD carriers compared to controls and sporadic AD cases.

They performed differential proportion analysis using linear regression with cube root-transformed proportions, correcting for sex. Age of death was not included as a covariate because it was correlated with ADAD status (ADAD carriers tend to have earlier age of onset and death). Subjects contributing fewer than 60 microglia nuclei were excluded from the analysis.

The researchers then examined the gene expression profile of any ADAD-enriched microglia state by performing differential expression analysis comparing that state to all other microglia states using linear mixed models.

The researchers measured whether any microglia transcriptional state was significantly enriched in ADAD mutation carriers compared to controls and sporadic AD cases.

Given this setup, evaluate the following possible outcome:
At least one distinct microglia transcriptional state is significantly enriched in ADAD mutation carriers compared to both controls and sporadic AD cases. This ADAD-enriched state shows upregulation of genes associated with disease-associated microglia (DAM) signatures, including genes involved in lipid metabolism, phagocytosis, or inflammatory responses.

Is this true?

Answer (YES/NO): NO